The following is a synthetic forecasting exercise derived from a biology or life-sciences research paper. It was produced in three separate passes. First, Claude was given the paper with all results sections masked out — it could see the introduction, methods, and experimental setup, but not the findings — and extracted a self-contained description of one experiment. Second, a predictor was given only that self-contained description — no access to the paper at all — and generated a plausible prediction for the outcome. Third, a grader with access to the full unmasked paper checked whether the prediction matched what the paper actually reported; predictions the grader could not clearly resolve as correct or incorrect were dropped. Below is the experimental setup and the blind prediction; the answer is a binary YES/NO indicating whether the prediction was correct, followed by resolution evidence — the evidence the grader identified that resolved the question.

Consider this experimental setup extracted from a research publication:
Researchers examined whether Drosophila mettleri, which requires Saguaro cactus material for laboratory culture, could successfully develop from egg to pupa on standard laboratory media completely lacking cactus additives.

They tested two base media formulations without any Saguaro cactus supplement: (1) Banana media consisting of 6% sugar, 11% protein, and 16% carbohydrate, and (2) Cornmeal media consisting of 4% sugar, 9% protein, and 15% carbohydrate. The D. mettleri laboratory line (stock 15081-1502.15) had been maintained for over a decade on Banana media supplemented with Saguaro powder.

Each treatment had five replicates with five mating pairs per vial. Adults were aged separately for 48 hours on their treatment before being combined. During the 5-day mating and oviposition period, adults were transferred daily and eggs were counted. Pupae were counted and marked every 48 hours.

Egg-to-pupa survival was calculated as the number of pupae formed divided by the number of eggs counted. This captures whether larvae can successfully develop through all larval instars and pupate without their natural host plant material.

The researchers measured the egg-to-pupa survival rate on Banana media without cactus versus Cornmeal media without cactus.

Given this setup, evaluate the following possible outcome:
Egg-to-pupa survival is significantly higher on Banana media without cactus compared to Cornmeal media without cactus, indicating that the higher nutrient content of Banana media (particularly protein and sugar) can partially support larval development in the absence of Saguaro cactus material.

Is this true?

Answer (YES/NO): NO